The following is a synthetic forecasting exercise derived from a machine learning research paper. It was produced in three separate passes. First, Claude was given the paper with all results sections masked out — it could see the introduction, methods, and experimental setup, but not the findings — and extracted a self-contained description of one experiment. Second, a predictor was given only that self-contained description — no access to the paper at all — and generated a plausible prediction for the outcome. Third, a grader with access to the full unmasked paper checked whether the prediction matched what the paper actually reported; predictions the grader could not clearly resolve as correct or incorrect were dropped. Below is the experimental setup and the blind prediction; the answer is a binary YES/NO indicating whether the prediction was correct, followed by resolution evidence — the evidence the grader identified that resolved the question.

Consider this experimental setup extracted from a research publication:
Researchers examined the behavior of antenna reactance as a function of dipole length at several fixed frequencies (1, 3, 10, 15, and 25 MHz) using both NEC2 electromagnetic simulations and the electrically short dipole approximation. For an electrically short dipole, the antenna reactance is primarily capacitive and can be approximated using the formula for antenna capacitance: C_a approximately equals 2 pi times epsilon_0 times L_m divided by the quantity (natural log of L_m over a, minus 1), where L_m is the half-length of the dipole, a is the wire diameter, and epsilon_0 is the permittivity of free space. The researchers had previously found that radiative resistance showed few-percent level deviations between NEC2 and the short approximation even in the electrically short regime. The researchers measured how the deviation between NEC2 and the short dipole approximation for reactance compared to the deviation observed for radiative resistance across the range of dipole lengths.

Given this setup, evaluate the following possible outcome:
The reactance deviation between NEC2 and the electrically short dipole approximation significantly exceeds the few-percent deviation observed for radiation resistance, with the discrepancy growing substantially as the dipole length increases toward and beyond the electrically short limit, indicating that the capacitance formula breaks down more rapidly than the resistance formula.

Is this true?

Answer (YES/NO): NO